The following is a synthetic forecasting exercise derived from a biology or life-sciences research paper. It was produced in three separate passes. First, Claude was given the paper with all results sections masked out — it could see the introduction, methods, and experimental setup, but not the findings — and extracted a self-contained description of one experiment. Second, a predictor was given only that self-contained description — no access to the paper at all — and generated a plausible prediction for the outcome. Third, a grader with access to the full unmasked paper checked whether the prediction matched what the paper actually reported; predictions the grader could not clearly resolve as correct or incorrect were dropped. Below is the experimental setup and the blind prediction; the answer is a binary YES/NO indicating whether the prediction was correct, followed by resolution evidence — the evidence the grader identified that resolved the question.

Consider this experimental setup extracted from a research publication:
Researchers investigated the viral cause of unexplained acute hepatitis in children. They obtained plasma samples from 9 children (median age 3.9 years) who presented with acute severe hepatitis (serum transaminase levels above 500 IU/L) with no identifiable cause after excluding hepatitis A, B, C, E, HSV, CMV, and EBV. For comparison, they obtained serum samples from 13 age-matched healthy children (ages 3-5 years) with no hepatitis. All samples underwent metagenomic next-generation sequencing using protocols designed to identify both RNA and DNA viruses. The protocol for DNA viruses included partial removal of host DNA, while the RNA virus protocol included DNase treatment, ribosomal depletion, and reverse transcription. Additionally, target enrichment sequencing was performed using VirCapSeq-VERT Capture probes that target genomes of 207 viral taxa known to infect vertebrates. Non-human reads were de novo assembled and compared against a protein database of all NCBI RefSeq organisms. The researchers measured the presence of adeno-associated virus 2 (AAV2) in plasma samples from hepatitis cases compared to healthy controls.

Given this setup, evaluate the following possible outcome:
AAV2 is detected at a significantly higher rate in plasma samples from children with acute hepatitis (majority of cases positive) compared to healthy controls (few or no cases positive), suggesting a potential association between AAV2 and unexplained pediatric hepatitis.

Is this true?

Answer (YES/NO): YES